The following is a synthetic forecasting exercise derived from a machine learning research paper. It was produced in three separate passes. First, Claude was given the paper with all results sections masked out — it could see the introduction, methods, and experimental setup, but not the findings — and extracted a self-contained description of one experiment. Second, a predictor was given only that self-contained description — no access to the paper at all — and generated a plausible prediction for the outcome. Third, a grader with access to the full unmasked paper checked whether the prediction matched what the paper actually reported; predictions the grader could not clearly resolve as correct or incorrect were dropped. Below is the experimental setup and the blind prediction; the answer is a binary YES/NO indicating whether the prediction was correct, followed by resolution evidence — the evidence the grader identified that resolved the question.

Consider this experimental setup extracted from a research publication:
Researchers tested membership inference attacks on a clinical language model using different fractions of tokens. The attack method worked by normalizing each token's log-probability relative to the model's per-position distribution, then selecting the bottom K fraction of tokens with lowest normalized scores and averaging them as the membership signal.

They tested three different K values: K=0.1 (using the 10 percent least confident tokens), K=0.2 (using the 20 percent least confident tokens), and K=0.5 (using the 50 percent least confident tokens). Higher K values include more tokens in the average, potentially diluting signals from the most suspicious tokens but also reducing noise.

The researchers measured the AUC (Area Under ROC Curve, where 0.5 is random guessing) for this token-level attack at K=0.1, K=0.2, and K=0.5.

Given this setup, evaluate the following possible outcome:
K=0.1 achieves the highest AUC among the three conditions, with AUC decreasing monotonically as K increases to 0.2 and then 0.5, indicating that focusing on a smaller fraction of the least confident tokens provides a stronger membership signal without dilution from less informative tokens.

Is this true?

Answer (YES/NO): NO